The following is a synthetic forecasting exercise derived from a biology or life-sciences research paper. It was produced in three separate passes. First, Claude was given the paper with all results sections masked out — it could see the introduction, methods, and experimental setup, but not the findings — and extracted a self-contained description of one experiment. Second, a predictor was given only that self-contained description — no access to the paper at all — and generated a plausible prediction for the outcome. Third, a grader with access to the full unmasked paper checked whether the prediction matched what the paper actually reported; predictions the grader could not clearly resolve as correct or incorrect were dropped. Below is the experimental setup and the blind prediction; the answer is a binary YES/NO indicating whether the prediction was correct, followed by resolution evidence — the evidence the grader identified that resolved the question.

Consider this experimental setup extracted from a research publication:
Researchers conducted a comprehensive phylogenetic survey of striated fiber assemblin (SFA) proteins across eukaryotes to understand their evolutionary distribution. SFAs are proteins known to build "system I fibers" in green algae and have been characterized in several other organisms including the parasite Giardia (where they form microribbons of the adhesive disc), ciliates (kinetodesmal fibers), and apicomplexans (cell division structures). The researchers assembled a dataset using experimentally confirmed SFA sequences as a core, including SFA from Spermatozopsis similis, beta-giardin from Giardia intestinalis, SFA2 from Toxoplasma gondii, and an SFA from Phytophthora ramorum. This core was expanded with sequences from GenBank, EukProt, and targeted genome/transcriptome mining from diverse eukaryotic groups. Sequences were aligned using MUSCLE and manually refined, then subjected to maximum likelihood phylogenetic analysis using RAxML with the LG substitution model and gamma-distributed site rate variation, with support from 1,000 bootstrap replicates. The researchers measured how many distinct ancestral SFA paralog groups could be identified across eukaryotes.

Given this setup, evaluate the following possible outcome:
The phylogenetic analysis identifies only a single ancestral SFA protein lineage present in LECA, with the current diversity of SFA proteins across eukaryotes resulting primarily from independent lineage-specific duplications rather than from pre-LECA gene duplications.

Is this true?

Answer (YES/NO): NO